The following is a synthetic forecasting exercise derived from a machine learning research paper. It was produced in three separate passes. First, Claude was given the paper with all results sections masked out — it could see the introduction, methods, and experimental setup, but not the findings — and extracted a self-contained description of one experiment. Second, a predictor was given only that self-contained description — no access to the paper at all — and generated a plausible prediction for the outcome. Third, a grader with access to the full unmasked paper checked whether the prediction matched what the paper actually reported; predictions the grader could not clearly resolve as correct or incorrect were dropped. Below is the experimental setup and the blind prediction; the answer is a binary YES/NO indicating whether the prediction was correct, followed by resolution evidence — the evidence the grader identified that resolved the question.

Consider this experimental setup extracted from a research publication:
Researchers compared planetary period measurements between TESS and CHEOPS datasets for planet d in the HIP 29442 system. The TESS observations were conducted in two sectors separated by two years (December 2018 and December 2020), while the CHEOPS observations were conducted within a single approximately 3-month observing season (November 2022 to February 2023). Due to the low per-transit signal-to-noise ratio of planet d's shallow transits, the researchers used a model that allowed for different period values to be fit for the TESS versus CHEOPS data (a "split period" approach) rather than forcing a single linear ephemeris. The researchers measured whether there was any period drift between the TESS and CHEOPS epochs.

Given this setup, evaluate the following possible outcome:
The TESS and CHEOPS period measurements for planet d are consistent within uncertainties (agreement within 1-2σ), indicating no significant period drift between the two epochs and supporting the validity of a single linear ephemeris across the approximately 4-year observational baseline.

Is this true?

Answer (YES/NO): NO